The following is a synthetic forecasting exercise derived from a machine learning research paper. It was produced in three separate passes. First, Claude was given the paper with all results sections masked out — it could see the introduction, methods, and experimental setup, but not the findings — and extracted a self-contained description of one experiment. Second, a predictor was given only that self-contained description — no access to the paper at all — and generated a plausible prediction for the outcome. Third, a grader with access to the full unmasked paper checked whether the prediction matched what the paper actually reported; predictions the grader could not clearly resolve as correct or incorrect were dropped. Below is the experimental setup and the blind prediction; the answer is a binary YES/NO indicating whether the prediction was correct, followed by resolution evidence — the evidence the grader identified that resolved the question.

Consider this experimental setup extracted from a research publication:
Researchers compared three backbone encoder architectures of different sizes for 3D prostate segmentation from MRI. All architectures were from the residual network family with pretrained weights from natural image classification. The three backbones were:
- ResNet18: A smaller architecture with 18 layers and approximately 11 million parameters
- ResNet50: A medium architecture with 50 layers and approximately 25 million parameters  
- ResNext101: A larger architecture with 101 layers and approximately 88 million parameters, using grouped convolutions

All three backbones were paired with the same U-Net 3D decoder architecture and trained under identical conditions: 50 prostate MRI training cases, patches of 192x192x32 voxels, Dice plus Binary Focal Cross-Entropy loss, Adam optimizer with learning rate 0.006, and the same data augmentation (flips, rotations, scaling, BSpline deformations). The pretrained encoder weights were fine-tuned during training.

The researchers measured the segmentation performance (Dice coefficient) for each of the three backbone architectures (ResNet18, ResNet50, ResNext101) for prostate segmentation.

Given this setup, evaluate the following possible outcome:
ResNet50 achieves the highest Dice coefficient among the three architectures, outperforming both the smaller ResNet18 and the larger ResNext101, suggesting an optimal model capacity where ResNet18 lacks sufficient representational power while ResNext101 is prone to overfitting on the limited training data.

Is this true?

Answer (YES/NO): NO